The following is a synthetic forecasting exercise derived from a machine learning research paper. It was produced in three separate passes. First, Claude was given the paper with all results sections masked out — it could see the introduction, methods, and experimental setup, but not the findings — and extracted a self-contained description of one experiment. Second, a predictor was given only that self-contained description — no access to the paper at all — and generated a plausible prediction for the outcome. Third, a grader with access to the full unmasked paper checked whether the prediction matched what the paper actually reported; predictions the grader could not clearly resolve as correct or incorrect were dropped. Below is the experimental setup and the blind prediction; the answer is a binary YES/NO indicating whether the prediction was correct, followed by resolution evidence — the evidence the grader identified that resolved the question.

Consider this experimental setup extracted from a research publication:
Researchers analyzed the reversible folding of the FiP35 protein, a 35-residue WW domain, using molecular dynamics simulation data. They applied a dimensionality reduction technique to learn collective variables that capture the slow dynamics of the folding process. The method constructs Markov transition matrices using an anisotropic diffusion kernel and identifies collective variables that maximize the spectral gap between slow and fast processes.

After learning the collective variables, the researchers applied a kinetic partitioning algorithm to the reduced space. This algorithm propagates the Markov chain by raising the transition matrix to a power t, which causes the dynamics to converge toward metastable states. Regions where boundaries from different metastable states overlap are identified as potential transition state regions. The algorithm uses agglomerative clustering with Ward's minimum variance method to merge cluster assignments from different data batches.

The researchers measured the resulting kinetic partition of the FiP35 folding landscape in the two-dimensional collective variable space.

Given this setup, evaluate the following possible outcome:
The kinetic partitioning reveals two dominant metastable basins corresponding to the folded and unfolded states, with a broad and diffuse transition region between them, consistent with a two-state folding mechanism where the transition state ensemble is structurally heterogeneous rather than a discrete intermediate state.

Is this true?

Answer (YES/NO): YES